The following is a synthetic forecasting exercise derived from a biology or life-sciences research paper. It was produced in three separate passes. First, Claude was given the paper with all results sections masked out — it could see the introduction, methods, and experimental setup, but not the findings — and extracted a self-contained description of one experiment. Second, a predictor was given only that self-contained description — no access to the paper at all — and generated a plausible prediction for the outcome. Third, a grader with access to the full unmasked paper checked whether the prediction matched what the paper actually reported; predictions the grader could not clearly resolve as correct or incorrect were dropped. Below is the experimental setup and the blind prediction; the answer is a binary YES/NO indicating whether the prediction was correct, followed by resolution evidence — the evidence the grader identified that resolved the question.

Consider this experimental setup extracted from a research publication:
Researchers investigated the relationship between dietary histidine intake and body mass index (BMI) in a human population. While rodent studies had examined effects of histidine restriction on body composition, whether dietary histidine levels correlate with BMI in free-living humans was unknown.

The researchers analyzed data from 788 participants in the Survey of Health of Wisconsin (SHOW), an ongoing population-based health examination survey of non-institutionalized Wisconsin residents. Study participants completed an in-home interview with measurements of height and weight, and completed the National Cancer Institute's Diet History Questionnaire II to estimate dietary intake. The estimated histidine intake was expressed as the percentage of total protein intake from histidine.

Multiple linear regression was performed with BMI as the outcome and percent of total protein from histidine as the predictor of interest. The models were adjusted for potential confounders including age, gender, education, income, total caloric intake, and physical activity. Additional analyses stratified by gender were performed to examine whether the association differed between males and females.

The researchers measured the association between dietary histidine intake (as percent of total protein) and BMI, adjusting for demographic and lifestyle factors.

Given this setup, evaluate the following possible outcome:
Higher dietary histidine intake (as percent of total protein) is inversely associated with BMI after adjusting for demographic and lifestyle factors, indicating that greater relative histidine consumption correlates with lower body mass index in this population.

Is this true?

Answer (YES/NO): NO